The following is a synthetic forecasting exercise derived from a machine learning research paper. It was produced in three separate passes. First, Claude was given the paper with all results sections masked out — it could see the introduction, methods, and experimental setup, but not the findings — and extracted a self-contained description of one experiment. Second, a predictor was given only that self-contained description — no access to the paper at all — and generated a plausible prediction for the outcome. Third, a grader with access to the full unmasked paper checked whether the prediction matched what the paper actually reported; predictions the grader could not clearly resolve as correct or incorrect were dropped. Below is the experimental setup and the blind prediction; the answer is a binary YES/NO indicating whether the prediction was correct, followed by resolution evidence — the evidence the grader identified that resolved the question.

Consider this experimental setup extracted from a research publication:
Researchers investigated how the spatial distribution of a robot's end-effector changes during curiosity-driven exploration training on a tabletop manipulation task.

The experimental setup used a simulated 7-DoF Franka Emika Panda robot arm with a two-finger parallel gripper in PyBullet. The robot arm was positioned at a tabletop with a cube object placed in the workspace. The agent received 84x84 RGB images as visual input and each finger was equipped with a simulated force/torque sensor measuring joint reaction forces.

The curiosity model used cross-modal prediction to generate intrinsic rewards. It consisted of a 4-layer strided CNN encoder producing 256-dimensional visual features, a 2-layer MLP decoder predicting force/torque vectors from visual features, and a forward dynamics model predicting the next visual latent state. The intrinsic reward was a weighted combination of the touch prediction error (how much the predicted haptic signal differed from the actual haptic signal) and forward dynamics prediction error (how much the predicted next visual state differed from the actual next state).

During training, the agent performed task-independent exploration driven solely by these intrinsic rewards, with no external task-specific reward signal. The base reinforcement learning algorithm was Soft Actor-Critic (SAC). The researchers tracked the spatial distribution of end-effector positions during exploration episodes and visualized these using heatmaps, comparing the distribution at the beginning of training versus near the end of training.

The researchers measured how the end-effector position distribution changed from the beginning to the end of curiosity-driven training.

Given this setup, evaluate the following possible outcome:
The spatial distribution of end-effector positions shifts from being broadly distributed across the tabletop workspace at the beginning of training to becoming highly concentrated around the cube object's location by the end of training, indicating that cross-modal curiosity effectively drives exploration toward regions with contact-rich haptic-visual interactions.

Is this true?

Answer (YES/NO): YES